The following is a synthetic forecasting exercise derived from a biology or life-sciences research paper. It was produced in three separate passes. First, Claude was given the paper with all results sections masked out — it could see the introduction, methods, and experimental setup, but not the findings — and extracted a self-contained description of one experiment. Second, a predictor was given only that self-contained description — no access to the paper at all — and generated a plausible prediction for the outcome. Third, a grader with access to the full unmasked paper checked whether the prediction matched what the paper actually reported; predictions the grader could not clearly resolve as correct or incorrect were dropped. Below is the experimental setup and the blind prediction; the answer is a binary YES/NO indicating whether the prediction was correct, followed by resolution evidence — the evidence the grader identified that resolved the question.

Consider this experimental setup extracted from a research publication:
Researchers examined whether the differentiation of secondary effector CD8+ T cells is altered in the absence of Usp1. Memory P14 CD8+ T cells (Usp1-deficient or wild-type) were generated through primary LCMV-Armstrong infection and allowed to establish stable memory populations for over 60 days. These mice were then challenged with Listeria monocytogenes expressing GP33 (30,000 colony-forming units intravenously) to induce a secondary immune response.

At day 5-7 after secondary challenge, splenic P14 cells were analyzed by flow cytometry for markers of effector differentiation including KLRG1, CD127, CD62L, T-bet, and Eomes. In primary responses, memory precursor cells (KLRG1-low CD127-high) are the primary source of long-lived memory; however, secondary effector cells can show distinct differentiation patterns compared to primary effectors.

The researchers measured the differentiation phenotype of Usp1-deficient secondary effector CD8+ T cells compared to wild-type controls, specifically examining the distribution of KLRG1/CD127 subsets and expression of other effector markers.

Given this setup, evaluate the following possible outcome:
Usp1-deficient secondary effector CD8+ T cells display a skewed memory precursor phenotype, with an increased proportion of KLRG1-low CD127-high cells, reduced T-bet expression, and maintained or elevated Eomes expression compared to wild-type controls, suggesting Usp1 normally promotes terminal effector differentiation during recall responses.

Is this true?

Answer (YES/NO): NO